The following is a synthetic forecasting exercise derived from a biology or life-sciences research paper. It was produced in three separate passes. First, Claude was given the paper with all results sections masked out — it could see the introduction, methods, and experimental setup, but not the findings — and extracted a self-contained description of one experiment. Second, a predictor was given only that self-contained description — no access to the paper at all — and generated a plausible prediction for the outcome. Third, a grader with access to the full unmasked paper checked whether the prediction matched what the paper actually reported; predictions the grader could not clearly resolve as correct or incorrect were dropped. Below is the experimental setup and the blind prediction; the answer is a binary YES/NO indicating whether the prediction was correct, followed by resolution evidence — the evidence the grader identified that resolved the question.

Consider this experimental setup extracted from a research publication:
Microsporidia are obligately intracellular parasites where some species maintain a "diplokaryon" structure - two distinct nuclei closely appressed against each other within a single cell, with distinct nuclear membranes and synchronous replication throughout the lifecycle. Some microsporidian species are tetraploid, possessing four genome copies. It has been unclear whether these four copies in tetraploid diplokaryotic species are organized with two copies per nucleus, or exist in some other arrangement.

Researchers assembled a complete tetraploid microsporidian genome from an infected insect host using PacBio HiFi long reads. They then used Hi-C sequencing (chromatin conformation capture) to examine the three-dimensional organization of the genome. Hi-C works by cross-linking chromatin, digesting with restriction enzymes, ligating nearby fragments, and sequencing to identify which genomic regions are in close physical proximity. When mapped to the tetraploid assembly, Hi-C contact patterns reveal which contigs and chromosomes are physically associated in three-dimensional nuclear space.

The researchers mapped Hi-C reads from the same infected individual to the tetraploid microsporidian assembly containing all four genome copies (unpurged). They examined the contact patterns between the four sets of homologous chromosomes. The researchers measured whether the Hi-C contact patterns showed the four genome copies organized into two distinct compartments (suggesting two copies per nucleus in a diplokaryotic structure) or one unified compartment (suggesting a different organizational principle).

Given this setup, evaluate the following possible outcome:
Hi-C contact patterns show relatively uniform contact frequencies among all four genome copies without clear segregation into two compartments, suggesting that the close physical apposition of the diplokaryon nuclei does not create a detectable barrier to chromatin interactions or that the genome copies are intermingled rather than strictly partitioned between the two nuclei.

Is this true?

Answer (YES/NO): NO